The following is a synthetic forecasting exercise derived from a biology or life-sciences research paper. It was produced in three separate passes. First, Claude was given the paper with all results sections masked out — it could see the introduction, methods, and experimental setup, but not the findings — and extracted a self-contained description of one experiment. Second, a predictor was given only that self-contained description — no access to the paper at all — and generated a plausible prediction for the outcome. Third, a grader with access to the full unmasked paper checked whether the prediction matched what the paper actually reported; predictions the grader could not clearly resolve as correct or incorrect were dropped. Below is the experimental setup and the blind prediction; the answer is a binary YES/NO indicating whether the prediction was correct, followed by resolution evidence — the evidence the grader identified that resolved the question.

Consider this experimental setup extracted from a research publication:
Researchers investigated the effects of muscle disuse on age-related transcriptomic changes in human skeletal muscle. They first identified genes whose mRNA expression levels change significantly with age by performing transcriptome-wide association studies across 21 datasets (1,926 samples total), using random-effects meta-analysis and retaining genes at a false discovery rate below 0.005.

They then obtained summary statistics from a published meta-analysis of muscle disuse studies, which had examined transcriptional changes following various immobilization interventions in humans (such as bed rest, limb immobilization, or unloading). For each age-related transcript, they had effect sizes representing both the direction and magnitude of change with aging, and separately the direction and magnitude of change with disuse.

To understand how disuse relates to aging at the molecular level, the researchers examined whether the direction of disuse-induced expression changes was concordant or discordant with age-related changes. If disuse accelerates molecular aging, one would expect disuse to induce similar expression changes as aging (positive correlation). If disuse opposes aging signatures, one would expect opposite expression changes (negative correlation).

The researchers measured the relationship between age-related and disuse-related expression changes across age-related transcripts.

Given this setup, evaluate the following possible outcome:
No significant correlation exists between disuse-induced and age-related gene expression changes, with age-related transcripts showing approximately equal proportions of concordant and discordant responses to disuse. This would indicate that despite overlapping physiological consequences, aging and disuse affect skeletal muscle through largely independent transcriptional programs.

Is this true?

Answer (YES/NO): NO